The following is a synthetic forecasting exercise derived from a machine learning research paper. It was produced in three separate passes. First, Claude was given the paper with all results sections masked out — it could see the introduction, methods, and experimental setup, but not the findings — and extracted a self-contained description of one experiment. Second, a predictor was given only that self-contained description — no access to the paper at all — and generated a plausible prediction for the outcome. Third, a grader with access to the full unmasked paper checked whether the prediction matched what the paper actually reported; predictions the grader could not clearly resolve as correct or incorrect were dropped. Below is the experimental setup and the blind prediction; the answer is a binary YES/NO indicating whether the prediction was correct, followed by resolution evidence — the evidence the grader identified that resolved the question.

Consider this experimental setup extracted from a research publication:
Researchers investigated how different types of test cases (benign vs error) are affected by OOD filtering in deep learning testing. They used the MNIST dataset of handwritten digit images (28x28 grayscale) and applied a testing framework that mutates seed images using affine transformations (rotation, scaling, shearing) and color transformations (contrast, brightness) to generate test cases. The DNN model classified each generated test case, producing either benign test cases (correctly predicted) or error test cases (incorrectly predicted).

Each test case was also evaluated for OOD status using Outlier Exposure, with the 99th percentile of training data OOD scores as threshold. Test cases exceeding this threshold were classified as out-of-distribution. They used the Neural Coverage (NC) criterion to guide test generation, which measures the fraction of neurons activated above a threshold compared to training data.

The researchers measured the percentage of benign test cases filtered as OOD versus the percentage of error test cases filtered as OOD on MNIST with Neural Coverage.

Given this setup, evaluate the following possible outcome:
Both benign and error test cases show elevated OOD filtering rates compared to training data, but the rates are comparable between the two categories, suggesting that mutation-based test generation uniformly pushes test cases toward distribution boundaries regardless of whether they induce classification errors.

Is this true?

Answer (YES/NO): NO